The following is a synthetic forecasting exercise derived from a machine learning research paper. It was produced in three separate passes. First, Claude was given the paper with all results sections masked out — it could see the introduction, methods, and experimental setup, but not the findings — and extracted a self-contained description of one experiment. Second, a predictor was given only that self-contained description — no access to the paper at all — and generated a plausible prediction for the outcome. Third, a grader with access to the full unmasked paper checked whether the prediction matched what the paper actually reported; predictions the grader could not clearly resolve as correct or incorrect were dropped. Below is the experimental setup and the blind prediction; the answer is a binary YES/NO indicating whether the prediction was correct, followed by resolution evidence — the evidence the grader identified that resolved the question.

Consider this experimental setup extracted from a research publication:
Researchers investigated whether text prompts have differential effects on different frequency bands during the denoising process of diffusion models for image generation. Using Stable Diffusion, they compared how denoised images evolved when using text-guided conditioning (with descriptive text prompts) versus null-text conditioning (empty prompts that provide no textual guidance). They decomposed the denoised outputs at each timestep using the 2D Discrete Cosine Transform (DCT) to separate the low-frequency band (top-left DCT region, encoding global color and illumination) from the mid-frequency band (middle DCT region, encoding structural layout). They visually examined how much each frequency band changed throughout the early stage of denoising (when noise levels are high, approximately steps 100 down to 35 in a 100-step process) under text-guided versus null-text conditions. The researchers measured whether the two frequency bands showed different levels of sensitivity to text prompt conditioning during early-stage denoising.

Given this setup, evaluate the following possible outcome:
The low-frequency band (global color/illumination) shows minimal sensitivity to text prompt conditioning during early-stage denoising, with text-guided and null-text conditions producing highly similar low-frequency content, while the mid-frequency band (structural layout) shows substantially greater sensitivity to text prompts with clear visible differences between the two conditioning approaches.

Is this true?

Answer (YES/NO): NO